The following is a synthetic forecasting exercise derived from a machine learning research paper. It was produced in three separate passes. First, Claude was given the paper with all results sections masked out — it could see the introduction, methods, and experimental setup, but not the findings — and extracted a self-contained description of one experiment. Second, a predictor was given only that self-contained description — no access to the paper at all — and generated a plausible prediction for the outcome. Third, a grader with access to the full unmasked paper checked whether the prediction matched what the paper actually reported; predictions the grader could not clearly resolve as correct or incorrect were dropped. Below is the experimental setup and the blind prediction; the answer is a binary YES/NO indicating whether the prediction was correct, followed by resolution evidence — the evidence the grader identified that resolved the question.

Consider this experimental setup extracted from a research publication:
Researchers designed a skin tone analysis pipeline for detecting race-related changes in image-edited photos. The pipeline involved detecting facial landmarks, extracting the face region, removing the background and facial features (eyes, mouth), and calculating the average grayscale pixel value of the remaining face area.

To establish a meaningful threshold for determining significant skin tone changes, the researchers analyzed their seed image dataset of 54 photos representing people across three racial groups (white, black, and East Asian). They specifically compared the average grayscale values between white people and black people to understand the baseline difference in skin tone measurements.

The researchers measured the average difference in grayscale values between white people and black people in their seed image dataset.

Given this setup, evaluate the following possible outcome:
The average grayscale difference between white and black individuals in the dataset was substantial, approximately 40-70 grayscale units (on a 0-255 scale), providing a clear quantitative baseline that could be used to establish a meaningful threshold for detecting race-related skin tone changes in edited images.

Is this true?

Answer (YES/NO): NO